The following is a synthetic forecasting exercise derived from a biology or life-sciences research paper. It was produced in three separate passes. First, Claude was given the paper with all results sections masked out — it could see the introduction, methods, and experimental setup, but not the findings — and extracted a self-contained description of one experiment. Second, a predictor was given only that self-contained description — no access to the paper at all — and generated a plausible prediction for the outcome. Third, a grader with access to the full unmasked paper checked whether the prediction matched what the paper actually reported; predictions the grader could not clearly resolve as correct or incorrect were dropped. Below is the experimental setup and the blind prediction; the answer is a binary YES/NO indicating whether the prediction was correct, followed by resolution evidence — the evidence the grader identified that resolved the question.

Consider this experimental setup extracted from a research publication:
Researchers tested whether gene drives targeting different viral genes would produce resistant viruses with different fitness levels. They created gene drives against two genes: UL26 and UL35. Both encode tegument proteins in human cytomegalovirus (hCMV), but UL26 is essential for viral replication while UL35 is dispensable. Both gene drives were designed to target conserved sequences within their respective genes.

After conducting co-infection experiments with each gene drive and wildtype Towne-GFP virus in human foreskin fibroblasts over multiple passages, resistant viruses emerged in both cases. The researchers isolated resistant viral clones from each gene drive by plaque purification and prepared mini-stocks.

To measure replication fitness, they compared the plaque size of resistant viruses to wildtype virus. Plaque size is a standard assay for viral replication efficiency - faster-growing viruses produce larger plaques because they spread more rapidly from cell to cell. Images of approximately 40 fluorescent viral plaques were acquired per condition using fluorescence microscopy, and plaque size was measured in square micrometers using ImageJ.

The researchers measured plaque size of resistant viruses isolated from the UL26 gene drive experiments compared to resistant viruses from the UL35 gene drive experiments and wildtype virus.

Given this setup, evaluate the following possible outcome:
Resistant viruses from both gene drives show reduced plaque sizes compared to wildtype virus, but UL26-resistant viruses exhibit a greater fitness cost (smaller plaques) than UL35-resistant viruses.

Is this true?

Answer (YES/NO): NO